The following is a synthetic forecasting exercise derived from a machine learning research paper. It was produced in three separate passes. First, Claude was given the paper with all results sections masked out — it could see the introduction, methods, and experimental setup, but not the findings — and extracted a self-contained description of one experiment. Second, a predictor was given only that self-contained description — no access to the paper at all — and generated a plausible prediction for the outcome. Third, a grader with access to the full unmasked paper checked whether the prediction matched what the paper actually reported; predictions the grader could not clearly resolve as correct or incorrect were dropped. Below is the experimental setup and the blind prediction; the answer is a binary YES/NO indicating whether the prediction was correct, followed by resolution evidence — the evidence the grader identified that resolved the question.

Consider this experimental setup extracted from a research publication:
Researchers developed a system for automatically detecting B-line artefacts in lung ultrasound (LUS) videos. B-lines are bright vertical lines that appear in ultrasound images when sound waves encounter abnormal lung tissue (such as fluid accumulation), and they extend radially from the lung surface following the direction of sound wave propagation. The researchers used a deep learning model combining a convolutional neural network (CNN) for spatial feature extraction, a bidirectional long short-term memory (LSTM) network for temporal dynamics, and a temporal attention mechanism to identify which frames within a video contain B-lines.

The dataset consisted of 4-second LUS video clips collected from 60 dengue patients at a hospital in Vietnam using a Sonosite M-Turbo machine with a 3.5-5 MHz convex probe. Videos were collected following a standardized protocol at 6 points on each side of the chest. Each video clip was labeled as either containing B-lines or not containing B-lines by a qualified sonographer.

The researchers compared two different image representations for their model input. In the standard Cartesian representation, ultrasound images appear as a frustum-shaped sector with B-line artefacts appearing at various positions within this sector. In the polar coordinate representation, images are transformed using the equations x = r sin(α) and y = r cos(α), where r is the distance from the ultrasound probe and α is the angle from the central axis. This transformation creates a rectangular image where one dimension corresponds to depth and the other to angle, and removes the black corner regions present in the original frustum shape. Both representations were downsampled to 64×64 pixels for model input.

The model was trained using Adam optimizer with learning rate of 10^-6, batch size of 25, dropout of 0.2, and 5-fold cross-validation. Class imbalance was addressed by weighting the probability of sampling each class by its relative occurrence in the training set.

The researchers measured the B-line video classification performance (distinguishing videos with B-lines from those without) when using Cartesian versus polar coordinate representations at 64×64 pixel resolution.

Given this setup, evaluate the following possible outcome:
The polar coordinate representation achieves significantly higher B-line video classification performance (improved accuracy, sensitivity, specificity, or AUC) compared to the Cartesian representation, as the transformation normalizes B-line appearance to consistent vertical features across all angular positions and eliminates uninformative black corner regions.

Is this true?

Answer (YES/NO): YES